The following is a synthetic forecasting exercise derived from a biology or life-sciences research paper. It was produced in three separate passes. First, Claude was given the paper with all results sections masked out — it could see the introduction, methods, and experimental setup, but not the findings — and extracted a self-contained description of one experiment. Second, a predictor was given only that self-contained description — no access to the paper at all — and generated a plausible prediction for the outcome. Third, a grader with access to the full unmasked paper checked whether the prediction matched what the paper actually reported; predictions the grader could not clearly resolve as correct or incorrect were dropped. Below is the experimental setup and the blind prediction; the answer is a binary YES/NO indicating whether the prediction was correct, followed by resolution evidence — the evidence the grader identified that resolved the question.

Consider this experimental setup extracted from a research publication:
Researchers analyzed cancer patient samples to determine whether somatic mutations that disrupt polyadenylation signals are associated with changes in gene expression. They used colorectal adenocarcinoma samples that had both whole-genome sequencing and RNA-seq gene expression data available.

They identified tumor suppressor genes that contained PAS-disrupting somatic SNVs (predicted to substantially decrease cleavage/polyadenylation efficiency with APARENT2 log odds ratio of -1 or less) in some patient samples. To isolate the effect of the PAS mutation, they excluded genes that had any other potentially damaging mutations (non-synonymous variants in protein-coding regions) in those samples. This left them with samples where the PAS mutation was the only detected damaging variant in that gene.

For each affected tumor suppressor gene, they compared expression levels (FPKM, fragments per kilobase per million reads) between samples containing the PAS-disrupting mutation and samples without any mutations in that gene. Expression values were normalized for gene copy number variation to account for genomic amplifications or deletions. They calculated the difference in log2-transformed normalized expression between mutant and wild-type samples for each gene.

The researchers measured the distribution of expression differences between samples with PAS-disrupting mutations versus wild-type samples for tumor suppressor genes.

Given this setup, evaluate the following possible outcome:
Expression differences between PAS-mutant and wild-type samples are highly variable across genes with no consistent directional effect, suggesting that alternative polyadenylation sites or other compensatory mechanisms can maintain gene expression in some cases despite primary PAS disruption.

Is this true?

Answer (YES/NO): NO